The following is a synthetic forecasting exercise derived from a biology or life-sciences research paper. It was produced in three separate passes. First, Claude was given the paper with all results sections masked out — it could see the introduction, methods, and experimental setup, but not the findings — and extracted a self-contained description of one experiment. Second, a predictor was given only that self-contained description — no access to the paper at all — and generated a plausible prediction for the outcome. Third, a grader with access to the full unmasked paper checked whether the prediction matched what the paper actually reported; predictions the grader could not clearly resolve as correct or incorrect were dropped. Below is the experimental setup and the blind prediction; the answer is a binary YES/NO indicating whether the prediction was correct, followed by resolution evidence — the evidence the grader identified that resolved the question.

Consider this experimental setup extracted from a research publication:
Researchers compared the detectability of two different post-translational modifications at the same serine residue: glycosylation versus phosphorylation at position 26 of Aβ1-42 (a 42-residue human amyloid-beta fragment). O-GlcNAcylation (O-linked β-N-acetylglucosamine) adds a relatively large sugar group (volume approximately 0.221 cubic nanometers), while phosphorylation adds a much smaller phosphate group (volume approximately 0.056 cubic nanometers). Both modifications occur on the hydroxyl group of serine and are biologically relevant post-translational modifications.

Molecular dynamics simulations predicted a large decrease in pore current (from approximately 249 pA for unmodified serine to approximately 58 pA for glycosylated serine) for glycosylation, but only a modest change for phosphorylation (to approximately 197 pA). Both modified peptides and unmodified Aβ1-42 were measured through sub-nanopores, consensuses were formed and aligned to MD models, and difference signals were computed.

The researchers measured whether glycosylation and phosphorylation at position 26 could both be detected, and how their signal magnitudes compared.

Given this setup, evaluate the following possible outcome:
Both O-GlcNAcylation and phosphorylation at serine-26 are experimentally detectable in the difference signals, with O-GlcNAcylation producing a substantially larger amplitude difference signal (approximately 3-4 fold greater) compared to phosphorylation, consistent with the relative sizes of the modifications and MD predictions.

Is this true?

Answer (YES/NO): NO